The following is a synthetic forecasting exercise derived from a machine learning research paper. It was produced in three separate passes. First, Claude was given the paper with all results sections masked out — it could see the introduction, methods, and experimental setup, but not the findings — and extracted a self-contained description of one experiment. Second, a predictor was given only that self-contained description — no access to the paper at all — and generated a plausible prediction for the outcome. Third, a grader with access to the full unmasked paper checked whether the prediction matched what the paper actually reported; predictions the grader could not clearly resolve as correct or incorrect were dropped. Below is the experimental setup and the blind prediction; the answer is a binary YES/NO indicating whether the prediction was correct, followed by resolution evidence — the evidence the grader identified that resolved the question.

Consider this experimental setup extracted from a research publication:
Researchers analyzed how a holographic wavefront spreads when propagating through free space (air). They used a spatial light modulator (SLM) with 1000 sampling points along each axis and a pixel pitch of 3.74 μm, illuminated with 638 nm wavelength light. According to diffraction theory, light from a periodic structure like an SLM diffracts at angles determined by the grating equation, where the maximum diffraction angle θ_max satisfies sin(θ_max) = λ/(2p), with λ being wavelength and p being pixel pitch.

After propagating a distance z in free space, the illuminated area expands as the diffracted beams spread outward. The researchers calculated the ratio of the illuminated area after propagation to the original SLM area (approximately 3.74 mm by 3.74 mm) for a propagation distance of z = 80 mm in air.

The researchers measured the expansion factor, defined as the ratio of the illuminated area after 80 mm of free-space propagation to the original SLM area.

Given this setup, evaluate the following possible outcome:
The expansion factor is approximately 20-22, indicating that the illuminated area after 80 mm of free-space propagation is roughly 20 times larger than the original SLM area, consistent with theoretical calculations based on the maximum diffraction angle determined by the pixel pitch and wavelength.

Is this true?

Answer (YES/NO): YES